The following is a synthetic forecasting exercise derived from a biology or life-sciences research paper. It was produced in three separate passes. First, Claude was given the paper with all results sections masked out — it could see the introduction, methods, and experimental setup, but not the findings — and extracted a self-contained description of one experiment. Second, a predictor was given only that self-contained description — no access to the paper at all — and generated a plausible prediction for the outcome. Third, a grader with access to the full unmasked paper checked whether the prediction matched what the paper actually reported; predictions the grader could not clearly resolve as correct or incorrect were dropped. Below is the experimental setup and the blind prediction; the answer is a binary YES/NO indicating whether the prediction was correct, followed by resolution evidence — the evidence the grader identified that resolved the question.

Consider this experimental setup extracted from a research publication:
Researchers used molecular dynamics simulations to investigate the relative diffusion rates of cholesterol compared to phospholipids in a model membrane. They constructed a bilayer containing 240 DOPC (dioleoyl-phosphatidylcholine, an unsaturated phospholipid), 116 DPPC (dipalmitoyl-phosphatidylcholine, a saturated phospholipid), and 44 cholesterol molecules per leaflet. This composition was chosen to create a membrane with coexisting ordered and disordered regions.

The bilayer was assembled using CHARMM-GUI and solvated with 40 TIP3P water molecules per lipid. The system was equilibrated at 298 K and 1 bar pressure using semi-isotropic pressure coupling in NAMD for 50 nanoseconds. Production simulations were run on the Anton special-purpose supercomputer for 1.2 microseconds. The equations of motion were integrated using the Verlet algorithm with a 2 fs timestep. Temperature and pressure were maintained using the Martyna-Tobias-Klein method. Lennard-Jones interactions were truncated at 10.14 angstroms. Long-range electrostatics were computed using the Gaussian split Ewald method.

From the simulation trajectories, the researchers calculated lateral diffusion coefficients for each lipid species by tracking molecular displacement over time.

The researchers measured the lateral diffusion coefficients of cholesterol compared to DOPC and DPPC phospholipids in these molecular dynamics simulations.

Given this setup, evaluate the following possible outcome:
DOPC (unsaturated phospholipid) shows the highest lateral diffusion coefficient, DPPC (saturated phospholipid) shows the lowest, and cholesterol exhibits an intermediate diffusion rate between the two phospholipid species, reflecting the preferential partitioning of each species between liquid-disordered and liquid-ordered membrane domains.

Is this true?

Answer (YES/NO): NO